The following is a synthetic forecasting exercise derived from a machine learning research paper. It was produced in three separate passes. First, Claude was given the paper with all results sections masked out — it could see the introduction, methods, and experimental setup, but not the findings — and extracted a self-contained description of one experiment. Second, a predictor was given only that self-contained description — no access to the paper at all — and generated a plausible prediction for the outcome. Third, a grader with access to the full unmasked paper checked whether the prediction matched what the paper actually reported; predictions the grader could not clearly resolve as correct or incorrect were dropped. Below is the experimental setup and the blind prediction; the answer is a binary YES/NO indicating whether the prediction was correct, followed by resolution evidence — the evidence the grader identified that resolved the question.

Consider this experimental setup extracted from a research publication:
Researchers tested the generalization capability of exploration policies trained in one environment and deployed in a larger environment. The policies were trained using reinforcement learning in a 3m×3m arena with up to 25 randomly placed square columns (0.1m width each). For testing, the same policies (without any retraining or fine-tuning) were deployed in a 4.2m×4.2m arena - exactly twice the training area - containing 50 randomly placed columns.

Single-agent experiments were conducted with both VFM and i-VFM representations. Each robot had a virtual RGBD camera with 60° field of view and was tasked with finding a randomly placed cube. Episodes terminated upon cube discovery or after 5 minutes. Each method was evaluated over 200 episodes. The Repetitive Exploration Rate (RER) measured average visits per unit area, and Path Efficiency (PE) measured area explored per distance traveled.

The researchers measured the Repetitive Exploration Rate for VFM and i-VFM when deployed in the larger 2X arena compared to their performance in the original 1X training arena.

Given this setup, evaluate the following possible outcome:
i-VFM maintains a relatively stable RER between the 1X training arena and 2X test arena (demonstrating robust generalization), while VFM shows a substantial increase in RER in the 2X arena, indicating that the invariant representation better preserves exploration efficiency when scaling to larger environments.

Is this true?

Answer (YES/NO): NO